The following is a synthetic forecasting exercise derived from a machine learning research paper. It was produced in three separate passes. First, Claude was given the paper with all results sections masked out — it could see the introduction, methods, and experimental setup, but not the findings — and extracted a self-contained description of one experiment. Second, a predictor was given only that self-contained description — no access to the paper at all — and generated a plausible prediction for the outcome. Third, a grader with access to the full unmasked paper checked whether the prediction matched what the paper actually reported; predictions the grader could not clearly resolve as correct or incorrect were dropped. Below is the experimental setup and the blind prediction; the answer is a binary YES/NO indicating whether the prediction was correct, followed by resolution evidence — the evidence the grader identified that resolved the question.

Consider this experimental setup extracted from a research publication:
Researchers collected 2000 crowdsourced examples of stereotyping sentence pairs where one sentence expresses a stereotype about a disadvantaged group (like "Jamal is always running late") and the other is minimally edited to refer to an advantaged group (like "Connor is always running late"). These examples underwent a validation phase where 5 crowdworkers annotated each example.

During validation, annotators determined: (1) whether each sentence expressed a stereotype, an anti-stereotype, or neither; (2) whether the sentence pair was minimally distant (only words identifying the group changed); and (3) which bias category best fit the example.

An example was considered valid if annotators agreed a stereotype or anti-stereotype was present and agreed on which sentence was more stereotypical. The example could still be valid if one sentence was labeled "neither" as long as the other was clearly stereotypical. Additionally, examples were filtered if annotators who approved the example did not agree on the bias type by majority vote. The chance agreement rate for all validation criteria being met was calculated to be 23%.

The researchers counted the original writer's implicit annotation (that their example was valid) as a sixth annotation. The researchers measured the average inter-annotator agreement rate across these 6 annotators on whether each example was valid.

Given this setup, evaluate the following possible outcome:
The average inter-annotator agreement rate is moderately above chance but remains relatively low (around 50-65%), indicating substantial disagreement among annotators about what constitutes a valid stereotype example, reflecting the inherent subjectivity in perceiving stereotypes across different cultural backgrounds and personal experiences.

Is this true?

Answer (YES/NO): NO